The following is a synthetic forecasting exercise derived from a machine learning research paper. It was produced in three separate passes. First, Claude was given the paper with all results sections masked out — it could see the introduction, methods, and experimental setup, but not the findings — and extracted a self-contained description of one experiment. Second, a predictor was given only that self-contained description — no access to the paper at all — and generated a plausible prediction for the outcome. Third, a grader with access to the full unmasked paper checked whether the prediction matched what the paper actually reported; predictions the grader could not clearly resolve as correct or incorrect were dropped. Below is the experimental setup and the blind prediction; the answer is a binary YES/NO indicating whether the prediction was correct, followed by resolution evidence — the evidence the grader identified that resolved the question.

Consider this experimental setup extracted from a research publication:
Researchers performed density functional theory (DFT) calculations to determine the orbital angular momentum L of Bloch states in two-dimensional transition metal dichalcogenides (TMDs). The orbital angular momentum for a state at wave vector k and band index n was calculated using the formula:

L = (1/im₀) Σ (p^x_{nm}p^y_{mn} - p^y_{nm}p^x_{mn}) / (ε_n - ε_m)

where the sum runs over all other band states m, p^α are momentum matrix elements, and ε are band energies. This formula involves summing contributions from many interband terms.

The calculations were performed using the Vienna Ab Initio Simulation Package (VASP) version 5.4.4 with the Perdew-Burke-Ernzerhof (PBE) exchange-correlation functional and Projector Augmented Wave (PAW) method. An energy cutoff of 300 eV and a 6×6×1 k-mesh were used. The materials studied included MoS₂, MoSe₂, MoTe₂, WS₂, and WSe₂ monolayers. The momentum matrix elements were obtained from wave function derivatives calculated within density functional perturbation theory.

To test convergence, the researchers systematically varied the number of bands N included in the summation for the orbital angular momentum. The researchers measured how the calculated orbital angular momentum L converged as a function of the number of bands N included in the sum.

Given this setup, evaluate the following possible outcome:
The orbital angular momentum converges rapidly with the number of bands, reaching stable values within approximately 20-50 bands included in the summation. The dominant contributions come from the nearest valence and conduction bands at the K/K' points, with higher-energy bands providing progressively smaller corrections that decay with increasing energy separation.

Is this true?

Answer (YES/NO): NO